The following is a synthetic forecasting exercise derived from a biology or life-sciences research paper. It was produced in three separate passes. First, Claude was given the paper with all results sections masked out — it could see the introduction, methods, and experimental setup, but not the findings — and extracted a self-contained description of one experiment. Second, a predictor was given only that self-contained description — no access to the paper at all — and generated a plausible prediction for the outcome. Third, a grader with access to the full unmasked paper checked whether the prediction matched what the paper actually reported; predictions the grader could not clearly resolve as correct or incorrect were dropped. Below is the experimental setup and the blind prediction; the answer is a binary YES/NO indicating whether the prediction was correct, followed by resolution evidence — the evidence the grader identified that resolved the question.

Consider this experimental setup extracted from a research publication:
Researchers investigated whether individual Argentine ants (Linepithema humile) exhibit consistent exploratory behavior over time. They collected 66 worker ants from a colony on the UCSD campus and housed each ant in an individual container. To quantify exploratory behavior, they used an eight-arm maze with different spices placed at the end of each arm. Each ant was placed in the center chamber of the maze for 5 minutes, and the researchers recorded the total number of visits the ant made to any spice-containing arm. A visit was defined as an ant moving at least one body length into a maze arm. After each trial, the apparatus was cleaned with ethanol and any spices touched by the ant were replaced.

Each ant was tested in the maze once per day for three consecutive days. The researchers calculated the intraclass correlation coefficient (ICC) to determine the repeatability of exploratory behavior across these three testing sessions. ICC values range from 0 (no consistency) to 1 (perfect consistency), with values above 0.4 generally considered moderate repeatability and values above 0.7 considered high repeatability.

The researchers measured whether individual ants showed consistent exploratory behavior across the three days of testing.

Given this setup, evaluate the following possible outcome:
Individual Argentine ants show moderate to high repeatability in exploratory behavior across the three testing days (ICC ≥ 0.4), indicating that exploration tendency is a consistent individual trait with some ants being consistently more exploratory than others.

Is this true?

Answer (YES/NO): NO